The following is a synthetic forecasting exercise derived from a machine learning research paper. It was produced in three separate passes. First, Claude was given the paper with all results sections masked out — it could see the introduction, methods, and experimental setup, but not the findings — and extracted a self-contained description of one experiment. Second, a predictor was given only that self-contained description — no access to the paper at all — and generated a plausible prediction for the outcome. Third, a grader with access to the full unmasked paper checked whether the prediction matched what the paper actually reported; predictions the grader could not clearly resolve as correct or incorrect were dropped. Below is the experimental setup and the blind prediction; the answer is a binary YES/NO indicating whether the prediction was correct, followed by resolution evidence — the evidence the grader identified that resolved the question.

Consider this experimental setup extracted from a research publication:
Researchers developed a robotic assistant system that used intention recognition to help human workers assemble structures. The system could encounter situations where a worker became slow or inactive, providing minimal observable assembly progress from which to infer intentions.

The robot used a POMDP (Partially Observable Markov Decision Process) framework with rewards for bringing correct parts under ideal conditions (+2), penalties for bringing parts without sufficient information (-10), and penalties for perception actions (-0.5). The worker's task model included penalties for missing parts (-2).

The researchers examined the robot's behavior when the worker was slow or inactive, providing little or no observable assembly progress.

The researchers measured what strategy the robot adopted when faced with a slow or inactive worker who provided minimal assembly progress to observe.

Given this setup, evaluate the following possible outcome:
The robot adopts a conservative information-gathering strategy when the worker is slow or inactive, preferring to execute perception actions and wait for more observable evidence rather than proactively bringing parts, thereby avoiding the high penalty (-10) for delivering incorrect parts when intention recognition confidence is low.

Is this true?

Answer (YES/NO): NO